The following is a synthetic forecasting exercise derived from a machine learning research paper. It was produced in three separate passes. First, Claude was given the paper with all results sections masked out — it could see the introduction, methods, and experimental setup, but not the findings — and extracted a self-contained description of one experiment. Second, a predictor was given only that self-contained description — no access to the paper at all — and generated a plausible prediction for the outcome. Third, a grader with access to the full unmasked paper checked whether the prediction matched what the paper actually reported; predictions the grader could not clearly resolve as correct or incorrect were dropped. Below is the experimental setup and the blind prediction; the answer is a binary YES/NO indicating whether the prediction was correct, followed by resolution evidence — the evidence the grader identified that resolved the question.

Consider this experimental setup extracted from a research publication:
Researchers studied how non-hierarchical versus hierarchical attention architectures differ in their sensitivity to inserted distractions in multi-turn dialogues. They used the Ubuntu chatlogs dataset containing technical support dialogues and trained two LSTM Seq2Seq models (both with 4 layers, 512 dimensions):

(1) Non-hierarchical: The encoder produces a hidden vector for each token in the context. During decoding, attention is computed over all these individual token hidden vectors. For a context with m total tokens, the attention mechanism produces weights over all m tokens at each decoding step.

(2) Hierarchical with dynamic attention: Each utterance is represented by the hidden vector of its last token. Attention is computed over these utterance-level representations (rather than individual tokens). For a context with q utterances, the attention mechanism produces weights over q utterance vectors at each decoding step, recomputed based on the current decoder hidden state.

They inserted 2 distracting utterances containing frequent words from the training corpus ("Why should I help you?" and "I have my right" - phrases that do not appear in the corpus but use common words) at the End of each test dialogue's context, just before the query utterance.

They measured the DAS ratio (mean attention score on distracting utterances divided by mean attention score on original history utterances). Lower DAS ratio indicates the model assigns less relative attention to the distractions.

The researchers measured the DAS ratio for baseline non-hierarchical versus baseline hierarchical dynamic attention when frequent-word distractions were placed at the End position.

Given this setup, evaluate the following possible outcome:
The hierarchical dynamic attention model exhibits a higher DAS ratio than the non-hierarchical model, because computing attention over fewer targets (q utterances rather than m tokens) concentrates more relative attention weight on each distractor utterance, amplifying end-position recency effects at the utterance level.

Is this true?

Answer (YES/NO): YES